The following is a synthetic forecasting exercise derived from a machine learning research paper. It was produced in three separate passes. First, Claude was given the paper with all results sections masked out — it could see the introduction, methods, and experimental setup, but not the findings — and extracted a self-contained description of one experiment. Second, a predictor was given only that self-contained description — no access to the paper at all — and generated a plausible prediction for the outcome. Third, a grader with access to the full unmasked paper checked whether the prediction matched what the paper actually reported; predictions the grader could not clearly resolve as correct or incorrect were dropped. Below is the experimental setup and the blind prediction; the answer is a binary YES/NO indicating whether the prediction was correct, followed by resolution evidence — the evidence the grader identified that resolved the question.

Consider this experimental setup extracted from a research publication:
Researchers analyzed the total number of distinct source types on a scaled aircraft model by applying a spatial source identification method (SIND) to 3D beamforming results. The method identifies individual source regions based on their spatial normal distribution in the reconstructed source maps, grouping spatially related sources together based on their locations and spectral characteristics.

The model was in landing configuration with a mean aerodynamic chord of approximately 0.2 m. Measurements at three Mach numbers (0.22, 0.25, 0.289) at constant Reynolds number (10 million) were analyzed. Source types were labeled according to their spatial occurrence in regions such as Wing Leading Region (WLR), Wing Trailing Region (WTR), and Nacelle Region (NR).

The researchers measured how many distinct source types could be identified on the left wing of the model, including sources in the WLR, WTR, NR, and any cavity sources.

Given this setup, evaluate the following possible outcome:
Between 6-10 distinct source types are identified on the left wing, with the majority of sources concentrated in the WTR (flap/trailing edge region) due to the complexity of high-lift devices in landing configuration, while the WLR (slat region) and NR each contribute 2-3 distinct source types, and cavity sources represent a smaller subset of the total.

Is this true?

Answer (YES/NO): NO